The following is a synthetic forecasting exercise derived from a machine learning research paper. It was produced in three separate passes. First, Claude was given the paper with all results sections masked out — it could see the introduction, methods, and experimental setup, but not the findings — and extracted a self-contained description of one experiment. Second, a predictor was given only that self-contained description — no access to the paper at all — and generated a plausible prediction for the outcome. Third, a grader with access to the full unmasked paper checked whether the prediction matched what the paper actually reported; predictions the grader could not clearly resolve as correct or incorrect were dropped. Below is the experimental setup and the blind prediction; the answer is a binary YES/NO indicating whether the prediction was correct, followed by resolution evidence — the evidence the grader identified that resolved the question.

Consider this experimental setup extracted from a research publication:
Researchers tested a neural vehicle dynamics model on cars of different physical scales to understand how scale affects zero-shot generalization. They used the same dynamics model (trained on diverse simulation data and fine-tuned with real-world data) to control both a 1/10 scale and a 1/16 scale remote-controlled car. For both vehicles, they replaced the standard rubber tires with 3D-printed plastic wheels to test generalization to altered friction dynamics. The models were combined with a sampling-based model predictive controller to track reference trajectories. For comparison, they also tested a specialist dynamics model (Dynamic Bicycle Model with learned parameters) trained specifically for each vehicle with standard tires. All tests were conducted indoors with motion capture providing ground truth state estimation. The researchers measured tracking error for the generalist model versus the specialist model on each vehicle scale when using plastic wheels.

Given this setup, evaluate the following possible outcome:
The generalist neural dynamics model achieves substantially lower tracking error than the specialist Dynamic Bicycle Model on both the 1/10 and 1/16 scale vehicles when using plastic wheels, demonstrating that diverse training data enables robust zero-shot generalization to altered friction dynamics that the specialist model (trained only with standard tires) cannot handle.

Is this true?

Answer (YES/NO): NO